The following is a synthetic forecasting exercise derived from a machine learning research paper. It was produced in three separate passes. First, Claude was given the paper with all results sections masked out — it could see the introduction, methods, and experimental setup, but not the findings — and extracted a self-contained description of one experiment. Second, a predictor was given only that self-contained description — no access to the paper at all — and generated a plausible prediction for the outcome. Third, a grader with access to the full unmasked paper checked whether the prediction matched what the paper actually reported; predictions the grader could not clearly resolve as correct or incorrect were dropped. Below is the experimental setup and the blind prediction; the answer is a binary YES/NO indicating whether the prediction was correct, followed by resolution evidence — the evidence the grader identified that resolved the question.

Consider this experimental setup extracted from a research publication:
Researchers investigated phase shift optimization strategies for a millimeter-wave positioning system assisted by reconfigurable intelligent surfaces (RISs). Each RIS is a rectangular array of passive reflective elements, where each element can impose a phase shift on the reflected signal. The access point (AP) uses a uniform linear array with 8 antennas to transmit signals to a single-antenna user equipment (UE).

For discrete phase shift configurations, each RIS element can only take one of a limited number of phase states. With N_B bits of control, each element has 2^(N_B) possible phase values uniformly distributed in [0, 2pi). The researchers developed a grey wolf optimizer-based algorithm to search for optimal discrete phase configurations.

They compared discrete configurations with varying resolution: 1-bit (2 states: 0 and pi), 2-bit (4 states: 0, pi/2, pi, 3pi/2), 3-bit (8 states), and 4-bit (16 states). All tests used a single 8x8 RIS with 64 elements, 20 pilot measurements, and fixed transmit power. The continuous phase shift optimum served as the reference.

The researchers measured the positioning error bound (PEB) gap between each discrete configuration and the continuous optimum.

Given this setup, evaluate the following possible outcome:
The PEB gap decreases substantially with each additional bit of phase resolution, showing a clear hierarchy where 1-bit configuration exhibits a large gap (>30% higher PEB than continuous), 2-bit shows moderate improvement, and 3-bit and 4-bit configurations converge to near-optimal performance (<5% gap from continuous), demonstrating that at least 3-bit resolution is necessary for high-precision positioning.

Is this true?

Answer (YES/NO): NO